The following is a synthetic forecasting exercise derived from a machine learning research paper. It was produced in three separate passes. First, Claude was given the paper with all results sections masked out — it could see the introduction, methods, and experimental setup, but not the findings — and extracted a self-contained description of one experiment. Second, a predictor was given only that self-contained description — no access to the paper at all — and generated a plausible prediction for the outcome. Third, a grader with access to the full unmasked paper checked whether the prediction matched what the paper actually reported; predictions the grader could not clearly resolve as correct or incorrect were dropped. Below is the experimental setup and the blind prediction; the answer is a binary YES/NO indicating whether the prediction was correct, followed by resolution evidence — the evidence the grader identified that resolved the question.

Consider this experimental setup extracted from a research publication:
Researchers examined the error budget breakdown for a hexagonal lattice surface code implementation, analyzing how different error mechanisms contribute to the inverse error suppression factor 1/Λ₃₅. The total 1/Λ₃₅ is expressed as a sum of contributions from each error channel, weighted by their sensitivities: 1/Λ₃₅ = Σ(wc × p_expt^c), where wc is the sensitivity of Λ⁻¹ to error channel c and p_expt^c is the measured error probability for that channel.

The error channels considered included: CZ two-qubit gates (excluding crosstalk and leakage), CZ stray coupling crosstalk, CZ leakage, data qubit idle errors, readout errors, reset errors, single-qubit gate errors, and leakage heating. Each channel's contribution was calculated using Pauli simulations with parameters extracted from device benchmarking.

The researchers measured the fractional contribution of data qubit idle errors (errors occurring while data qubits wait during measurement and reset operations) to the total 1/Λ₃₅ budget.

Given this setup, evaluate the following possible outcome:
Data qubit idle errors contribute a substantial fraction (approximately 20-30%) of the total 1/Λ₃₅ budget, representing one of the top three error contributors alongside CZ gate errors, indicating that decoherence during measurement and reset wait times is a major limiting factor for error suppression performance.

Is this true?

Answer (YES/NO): YES